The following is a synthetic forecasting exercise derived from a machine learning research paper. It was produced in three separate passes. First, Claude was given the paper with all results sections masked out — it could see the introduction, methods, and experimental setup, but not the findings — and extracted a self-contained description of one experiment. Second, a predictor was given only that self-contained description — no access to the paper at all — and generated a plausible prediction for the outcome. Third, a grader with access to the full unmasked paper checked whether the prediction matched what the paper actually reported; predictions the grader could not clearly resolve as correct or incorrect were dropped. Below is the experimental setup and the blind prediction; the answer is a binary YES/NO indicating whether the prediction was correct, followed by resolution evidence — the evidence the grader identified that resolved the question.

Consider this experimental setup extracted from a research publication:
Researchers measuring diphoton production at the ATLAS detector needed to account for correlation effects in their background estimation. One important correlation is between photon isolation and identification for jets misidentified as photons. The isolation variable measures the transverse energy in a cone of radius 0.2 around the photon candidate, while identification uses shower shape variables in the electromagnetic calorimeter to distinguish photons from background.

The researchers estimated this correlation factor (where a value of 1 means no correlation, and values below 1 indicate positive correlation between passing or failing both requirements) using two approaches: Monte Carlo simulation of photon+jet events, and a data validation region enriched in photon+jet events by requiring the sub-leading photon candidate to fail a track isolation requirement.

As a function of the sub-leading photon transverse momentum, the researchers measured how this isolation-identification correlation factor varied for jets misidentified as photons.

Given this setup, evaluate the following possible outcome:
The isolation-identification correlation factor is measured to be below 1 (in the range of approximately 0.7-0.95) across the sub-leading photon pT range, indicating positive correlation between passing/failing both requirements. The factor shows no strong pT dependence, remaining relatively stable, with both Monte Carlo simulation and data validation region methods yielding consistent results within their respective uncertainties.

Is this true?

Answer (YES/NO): NO